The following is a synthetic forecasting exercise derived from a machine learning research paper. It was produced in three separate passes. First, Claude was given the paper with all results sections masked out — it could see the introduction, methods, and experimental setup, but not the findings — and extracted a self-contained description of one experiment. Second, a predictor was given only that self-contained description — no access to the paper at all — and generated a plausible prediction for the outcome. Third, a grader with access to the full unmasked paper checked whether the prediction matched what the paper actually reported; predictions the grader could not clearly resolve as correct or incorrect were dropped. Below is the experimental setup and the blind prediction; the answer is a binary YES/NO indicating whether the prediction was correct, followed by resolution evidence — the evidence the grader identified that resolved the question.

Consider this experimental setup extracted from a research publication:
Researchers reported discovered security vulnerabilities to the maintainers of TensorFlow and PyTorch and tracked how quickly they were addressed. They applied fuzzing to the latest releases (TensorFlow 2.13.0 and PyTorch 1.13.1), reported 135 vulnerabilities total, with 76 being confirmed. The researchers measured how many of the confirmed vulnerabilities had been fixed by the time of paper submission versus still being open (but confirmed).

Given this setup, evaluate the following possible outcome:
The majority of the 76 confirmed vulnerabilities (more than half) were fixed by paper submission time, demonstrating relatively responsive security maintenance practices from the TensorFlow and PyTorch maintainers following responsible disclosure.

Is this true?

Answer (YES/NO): NO